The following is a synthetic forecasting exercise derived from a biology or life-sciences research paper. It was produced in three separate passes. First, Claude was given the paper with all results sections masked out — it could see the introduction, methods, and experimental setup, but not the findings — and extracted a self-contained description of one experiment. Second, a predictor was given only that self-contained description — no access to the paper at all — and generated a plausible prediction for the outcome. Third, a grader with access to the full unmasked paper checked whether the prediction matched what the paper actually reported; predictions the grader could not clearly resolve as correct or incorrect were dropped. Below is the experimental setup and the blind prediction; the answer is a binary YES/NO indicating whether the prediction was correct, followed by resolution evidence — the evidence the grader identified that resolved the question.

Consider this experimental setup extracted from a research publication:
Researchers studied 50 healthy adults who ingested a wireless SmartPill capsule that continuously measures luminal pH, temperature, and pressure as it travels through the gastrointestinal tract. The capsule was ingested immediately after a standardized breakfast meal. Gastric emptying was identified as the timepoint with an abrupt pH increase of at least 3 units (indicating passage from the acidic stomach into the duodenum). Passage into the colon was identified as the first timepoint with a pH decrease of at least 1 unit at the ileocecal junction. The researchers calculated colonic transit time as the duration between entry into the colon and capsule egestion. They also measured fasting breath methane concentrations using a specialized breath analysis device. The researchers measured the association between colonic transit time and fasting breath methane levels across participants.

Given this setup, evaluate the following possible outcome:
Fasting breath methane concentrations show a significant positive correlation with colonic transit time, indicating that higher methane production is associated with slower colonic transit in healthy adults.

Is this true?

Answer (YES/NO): NO